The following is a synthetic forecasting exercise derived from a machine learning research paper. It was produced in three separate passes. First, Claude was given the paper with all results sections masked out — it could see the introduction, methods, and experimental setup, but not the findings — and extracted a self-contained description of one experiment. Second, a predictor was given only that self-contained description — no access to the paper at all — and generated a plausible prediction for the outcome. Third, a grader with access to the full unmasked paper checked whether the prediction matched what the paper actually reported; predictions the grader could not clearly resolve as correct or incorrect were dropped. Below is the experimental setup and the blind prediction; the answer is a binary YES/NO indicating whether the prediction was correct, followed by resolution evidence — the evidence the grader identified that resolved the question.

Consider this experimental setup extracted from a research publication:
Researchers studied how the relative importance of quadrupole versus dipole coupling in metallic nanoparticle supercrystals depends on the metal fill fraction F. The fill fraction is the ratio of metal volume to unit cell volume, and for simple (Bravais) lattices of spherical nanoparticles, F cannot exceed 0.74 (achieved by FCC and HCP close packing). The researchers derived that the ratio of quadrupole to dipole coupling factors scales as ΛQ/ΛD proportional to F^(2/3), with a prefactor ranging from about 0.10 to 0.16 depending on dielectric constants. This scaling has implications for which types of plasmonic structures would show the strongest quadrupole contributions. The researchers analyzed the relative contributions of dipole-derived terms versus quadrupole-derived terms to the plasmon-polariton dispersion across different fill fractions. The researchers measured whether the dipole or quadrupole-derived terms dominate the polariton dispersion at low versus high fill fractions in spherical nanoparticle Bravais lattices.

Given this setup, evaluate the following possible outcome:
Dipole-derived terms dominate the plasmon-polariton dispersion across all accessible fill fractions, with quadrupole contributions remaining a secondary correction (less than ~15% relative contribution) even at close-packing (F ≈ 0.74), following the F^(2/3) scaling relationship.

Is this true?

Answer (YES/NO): NO